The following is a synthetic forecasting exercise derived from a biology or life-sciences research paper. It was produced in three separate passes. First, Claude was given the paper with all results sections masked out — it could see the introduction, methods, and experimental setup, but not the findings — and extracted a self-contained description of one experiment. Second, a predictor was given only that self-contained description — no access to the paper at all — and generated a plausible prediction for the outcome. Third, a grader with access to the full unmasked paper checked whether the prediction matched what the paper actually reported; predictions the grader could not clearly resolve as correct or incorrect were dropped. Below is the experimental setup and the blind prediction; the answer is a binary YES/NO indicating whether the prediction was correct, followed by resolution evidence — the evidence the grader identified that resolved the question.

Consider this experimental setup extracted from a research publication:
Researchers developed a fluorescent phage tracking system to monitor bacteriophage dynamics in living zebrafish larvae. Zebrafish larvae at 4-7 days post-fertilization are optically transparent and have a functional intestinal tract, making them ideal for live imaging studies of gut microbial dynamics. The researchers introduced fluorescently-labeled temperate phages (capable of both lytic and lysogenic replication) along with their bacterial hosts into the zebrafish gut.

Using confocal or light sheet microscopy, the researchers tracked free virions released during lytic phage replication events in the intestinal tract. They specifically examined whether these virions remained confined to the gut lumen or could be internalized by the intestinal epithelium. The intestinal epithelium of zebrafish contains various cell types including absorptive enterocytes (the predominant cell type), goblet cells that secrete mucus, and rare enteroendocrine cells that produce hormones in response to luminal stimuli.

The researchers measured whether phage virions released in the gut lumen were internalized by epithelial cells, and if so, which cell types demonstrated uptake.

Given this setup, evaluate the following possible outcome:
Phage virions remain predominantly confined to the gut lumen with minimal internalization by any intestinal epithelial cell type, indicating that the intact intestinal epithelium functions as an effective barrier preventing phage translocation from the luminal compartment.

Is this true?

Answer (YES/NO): NO